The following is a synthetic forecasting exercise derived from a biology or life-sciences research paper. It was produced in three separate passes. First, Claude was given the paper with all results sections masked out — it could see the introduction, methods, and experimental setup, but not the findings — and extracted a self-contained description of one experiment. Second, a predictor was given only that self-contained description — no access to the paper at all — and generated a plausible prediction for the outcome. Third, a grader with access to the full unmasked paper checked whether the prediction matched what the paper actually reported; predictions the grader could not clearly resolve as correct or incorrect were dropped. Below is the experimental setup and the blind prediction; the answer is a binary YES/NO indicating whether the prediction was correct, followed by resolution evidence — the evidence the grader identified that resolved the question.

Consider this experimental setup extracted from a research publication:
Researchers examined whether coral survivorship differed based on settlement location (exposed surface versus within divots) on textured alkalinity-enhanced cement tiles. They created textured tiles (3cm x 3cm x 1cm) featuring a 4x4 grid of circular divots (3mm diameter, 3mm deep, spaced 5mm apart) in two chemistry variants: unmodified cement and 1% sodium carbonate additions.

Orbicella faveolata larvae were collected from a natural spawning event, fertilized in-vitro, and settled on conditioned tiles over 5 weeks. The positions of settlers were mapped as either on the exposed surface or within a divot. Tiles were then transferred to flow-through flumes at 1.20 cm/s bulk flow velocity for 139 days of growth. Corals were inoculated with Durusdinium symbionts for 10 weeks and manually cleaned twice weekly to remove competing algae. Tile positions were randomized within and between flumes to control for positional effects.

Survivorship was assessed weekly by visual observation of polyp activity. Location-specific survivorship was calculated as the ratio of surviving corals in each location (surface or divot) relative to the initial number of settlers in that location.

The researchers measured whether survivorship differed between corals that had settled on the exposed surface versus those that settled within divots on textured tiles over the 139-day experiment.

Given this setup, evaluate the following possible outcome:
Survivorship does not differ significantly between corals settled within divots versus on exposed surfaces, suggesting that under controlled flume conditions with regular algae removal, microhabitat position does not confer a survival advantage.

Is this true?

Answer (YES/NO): NO